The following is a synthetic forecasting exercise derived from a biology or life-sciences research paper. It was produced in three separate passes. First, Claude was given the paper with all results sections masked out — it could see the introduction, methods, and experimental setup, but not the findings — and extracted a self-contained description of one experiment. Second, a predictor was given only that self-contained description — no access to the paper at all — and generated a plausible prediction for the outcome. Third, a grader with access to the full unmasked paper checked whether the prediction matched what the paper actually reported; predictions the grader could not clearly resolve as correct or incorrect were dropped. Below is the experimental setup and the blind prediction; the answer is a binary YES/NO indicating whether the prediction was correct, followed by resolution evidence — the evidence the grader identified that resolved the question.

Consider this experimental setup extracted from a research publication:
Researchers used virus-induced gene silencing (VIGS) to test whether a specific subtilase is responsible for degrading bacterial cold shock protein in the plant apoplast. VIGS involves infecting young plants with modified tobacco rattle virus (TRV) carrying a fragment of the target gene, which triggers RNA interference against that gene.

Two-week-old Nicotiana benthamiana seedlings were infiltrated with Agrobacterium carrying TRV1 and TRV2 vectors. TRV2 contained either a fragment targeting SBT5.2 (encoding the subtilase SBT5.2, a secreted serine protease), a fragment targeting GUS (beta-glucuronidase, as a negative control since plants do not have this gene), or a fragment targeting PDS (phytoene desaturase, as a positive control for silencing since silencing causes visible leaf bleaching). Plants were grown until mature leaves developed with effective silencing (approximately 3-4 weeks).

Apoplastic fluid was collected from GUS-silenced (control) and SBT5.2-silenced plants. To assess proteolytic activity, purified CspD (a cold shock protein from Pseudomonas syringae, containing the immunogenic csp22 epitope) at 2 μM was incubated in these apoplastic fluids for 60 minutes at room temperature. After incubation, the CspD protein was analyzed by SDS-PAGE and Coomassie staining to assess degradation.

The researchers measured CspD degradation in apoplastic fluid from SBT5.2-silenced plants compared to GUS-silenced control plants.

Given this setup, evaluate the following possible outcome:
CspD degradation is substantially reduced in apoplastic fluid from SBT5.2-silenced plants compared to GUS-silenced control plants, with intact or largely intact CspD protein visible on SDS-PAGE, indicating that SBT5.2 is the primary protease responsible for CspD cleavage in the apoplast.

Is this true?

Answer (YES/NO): YES